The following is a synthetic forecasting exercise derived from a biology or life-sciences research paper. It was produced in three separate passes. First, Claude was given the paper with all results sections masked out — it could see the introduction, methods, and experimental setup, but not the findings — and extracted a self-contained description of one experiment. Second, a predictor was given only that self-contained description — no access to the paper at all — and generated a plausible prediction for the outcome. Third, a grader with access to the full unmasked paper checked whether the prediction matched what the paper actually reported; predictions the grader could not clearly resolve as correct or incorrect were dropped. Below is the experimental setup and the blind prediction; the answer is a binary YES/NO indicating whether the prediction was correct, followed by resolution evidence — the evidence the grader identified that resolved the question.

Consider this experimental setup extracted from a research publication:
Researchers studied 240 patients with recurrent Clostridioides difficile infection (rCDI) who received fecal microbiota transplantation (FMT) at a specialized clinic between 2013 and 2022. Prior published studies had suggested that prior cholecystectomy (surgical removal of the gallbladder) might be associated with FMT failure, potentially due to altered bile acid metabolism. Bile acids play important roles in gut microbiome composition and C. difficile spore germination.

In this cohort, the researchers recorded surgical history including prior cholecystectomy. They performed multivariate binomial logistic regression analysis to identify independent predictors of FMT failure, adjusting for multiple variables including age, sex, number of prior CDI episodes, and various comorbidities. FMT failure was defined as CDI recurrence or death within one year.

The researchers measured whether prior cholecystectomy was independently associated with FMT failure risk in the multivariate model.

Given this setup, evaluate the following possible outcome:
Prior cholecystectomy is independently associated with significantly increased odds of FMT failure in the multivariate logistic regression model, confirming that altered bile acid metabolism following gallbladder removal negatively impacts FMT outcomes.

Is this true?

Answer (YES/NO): NO